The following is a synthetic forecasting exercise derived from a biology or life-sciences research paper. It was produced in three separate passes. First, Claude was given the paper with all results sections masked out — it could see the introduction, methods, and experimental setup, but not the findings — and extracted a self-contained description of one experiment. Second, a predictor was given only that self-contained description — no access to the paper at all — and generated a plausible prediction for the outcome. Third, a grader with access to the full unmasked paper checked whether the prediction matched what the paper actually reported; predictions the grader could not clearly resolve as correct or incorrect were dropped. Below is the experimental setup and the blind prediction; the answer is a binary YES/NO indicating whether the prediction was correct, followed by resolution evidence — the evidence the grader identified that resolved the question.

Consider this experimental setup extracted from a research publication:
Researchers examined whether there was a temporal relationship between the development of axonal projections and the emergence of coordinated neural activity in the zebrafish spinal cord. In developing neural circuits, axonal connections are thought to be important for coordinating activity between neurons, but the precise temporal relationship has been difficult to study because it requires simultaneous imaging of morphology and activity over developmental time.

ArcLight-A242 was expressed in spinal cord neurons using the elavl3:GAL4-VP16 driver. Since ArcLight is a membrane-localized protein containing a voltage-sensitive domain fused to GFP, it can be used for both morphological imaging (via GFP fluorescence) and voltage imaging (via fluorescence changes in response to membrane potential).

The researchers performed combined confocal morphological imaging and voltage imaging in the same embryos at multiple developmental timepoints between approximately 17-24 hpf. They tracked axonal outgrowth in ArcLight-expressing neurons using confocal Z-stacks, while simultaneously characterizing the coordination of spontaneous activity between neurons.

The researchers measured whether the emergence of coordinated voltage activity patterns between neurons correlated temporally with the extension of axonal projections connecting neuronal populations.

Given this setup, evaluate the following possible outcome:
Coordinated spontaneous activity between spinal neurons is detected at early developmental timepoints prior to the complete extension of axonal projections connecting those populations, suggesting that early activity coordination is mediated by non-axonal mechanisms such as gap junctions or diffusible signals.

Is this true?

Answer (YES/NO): NO